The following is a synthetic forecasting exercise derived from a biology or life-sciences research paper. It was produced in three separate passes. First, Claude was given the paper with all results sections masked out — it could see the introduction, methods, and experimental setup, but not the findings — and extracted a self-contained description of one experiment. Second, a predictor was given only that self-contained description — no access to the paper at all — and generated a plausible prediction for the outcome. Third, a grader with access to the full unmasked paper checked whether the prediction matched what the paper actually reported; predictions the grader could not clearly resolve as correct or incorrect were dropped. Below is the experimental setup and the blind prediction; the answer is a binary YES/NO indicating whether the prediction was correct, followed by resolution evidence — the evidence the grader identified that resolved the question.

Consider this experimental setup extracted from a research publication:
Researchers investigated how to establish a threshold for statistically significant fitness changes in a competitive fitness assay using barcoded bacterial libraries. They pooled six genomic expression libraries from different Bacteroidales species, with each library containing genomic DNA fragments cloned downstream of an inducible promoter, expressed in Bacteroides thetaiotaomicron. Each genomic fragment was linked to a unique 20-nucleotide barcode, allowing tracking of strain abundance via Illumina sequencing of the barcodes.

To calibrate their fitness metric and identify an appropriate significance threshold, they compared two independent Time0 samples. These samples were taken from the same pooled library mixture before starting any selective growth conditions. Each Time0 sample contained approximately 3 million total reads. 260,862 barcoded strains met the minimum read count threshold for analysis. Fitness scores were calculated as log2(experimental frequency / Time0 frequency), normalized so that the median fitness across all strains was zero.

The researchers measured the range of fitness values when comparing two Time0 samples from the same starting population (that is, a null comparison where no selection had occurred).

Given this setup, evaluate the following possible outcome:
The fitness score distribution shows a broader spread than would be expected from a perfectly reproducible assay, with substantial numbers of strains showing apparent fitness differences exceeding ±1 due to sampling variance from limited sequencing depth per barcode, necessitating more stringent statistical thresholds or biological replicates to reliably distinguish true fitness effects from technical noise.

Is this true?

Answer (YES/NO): YES